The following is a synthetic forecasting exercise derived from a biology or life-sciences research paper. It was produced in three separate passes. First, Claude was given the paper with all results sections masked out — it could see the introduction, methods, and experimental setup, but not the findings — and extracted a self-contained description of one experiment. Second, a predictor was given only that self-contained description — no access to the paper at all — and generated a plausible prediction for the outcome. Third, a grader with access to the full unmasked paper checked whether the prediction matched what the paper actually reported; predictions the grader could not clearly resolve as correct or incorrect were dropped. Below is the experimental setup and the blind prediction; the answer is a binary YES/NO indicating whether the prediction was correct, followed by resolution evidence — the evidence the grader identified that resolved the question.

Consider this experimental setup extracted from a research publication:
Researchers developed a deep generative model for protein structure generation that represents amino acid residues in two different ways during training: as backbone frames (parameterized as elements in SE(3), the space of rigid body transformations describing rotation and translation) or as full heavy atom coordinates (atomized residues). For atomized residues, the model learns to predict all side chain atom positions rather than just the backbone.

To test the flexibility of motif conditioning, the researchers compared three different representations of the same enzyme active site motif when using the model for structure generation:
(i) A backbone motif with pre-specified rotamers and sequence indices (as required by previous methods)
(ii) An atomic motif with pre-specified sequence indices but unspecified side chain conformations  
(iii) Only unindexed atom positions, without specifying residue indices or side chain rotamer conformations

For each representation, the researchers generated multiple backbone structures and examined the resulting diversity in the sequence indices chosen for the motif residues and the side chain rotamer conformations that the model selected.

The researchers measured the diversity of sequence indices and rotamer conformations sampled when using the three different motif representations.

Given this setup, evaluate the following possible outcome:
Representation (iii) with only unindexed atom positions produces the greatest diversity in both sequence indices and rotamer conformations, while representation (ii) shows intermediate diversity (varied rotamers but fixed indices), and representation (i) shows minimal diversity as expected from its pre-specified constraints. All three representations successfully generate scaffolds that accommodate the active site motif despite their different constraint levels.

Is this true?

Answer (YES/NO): YES